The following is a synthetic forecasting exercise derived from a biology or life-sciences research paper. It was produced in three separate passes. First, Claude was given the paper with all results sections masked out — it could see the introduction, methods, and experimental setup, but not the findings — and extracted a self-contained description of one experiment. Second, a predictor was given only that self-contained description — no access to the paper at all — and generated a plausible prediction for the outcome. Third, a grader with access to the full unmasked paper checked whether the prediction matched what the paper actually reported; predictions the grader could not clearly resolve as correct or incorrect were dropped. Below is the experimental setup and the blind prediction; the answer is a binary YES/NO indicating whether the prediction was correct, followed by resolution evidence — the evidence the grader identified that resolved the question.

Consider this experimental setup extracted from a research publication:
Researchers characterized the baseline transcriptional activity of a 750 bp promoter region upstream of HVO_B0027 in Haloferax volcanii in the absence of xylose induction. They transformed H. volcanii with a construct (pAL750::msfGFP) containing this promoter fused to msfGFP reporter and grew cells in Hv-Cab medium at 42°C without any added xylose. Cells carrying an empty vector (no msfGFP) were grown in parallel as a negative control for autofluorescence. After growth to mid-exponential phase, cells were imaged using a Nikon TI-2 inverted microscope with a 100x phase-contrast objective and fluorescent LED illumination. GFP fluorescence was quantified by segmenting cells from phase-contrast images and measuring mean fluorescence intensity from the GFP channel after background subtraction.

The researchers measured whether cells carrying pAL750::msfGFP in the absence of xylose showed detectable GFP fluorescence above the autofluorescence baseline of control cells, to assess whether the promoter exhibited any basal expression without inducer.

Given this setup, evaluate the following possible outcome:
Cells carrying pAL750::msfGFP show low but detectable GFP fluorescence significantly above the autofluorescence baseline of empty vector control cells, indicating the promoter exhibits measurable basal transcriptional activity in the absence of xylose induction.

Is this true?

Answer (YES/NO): YES